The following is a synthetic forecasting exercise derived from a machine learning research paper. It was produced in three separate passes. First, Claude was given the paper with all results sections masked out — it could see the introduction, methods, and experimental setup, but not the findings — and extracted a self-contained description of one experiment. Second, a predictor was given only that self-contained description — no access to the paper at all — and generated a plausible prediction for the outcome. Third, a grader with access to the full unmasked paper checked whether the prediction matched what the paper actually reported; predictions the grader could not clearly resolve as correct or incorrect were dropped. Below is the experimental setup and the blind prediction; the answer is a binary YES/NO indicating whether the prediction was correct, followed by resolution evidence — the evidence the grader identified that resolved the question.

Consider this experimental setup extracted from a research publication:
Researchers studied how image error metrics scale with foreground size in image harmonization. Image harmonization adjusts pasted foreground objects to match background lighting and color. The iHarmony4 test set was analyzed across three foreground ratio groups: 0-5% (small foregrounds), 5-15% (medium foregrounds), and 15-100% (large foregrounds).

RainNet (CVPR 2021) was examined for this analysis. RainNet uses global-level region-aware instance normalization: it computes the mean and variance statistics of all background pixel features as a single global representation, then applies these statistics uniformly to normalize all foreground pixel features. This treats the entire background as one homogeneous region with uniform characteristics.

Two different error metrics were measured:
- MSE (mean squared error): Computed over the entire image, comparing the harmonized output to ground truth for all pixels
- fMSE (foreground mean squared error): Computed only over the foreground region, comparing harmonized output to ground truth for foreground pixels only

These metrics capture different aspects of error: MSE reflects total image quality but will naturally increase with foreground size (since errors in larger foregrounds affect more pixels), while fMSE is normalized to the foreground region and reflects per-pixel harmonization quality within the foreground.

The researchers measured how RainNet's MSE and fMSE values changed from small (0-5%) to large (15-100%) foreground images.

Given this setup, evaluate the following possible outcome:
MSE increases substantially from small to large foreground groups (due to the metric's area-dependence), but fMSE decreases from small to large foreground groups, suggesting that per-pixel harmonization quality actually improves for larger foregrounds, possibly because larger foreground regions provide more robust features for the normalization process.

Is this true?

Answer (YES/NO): YES